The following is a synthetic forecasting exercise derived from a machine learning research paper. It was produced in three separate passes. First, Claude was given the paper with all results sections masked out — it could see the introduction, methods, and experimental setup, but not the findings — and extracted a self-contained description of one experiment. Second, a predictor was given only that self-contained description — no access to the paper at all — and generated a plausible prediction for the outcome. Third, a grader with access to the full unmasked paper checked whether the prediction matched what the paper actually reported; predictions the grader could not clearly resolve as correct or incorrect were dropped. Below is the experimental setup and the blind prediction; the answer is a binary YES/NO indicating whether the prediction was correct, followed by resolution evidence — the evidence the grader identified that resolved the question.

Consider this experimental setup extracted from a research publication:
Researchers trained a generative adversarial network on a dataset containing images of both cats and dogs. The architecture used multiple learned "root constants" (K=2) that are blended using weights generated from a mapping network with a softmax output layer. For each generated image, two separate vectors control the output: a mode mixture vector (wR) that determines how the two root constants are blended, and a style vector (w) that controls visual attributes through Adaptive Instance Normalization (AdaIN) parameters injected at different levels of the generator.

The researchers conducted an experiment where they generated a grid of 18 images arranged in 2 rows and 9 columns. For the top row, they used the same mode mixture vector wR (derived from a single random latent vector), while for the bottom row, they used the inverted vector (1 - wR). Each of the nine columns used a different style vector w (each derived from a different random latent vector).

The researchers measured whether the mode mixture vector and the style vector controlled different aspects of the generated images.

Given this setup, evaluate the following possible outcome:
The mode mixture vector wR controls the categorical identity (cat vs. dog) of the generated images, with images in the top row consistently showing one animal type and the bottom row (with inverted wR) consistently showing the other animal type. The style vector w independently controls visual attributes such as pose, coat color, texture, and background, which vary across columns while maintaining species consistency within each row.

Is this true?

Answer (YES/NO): YES